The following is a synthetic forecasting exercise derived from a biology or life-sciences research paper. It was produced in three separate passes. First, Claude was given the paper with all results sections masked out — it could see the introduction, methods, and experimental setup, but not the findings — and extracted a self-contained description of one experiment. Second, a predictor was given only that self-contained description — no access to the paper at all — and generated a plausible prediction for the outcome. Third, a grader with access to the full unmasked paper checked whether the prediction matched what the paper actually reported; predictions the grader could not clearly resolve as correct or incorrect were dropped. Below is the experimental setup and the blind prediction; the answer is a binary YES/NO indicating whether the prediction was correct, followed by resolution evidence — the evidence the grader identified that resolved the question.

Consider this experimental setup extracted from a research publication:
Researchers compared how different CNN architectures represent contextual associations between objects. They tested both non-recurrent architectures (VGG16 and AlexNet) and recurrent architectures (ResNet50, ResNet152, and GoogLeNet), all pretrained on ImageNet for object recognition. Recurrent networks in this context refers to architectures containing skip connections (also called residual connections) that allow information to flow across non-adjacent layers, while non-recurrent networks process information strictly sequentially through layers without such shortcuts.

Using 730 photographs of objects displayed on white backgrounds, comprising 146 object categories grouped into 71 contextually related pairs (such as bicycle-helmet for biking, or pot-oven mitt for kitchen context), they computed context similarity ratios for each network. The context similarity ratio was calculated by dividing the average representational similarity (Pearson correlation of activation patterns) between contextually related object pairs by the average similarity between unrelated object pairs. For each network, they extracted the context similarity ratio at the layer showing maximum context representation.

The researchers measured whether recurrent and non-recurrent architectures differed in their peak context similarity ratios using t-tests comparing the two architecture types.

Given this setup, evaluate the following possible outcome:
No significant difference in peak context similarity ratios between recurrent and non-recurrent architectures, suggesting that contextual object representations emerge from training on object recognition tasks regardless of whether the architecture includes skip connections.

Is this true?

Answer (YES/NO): NO